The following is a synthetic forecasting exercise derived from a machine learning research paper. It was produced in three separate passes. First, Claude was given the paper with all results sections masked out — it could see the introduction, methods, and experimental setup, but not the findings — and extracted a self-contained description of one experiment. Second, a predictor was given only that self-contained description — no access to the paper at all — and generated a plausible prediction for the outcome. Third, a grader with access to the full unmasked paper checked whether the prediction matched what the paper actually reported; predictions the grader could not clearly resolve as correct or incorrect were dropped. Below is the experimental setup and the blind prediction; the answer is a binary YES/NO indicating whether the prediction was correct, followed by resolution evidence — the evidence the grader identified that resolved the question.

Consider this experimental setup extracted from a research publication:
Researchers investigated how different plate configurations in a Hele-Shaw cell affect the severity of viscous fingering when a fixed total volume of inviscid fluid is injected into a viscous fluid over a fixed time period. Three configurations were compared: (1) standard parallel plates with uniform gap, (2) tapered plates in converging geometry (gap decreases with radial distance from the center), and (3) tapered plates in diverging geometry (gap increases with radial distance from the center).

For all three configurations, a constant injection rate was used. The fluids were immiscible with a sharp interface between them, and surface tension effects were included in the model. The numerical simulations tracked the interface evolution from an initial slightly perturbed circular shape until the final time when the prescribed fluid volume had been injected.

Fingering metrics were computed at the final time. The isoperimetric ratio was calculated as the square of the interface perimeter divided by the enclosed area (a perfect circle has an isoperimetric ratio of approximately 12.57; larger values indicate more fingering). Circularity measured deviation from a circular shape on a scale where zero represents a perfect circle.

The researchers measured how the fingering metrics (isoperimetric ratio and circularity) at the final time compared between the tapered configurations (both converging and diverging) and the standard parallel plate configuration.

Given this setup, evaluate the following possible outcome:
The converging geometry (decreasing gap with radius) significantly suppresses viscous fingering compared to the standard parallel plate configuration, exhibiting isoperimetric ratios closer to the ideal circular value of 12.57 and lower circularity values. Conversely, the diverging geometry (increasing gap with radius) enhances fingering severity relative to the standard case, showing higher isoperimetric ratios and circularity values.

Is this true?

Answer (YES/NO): NO